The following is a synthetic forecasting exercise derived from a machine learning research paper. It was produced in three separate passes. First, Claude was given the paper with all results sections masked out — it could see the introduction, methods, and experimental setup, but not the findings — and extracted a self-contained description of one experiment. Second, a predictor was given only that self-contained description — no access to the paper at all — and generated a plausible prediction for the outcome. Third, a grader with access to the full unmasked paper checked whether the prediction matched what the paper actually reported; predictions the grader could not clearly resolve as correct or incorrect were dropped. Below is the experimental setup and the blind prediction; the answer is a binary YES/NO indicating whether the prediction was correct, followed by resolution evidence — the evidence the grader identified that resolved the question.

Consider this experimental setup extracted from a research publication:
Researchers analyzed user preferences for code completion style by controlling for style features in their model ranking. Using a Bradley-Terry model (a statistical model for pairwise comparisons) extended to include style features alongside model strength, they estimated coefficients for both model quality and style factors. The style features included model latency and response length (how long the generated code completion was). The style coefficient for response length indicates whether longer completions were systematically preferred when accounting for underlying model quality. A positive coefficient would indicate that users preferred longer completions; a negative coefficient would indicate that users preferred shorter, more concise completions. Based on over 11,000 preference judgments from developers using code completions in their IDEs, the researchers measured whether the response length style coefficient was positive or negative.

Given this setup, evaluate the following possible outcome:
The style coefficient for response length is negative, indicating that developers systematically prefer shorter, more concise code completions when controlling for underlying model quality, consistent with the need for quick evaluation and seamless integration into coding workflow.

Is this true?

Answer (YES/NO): NO